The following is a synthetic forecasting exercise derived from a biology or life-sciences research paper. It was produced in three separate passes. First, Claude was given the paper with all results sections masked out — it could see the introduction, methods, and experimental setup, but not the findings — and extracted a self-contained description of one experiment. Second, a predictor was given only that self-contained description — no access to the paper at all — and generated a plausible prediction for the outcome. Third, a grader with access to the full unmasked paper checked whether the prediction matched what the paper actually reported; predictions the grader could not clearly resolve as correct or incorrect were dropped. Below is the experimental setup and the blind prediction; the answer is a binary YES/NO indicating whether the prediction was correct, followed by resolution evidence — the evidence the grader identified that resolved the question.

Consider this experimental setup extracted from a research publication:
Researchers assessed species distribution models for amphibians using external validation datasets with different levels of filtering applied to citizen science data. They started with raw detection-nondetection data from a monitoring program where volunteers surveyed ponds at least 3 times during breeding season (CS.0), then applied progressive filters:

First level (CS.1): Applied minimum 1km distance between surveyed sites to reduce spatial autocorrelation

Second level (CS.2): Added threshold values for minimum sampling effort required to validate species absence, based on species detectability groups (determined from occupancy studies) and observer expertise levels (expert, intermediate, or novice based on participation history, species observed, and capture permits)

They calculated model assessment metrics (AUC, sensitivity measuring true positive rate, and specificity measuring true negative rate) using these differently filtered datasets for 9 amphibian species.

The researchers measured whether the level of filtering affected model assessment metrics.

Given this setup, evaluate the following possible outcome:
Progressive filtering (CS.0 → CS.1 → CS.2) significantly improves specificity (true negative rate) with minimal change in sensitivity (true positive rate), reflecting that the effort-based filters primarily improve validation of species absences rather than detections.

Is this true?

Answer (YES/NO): NO